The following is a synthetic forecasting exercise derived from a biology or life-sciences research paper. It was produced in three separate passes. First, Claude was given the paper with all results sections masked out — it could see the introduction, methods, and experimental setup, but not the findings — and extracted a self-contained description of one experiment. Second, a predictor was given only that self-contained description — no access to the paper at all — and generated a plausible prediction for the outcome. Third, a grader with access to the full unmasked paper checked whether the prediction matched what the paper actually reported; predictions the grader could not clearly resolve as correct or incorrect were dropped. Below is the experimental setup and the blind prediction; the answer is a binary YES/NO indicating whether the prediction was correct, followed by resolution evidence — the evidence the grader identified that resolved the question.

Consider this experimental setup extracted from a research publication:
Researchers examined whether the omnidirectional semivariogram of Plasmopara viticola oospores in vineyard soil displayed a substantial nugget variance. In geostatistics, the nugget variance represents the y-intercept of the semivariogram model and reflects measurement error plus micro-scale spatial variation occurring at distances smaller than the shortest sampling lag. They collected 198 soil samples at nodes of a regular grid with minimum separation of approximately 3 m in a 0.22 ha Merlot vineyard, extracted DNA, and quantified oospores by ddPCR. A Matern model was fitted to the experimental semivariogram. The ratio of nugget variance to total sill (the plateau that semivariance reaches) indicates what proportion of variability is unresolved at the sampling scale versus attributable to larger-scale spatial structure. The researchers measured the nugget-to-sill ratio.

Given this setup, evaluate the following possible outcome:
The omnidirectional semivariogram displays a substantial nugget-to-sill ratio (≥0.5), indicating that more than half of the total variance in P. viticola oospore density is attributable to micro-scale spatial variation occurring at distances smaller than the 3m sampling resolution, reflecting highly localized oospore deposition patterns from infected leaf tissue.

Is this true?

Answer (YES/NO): NO